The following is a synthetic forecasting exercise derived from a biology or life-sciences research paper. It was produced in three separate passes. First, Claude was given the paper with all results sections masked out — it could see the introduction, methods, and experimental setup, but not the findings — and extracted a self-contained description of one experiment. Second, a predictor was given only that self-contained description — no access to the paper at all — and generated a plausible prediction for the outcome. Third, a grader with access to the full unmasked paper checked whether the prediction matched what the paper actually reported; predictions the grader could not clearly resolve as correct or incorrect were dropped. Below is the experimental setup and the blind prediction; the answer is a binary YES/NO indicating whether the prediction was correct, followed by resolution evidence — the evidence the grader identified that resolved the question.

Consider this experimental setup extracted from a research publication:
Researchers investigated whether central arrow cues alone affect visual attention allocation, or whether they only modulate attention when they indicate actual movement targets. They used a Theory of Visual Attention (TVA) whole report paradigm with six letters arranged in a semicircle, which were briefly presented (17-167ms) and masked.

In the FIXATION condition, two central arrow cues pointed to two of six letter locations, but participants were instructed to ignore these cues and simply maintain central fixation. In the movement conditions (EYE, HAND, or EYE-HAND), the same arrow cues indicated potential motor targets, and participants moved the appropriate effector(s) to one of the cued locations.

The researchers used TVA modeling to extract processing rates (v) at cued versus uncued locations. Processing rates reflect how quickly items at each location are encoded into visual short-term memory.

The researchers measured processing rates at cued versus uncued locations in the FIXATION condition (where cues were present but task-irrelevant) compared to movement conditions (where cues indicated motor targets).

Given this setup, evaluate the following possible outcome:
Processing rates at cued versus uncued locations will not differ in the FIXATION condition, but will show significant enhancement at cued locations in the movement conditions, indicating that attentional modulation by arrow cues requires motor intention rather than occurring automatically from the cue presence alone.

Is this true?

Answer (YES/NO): YES